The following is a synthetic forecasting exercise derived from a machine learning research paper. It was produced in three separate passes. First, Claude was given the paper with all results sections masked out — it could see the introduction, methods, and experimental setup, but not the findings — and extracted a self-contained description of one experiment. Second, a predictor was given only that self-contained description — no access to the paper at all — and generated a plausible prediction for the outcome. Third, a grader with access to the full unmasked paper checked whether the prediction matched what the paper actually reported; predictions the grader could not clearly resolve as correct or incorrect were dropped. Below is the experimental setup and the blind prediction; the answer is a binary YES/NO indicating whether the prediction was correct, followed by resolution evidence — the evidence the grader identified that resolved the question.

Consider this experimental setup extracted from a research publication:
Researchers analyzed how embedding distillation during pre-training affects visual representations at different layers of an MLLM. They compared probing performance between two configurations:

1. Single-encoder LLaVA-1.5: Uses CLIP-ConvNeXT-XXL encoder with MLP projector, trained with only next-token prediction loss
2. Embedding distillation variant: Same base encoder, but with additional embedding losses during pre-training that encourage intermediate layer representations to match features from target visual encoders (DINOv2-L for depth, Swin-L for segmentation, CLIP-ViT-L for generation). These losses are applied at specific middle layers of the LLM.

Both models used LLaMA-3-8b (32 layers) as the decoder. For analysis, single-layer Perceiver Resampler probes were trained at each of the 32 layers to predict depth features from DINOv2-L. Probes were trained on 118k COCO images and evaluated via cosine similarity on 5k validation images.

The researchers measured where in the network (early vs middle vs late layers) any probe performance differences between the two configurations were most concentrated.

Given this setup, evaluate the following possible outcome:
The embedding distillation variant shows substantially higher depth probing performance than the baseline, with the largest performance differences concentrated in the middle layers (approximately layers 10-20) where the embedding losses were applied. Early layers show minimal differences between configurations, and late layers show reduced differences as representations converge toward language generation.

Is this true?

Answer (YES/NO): NO